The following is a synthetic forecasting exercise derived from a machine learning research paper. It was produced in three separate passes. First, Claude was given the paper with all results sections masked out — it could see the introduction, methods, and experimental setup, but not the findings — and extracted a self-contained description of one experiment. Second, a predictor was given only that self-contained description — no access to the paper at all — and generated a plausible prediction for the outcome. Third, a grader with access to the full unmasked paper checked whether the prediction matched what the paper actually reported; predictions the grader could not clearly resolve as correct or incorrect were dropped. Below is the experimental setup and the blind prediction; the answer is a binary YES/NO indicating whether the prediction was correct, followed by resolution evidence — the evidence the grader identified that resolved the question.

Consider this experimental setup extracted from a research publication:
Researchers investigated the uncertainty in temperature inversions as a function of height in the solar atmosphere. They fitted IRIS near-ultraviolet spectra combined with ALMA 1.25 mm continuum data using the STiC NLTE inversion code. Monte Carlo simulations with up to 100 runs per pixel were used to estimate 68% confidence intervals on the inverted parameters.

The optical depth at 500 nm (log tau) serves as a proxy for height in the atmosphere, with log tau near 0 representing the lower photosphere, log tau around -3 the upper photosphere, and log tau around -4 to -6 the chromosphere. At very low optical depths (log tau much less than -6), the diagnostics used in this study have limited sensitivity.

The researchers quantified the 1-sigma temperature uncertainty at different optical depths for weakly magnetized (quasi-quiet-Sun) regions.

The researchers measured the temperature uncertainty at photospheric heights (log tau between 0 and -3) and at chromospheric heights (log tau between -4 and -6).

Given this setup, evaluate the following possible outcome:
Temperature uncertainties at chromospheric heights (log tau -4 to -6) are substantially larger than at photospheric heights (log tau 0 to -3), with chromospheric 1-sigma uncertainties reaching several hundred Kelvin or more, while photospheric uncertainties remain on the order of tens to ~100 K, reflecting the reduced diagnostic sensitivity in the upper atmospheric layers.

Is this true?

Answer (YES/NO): NO